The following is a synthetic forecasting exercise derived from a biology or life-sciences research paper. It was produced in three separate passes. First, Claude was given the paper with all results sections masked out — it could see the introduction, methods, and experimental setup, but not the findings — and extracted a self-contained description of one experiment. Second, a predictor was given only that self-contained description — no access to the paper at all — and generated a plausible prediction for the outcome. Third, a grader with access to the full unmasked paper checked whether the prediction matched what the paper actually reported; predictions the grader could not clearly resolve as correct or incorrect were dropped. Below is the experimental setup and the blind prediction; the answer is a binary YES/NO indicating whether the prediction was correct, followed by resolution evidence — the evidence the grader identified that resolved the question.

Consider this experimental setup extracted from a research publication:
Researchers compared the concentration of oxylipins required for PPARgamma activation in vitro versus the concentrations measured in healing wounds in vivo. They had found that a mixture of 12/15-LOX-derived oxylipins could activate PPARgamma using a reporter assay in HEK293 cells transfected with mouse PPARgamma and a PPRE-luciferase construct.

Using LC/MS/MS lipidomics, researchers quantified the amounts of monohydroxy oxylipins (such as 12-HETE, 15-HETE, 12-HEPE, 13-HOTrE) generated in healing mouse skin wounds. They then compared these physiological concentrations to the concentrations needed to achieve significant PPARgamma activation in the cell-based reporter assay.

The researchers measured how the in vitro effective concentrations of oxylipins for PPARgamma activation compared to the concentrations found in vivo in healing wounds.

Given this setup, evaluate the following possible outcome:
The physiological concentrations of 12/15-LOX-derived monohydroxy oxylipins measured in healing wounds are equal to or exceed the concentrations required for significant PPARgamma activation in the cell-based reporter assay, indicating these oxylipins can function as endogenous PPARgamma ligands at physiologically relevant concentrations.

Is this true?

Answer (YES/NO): NO